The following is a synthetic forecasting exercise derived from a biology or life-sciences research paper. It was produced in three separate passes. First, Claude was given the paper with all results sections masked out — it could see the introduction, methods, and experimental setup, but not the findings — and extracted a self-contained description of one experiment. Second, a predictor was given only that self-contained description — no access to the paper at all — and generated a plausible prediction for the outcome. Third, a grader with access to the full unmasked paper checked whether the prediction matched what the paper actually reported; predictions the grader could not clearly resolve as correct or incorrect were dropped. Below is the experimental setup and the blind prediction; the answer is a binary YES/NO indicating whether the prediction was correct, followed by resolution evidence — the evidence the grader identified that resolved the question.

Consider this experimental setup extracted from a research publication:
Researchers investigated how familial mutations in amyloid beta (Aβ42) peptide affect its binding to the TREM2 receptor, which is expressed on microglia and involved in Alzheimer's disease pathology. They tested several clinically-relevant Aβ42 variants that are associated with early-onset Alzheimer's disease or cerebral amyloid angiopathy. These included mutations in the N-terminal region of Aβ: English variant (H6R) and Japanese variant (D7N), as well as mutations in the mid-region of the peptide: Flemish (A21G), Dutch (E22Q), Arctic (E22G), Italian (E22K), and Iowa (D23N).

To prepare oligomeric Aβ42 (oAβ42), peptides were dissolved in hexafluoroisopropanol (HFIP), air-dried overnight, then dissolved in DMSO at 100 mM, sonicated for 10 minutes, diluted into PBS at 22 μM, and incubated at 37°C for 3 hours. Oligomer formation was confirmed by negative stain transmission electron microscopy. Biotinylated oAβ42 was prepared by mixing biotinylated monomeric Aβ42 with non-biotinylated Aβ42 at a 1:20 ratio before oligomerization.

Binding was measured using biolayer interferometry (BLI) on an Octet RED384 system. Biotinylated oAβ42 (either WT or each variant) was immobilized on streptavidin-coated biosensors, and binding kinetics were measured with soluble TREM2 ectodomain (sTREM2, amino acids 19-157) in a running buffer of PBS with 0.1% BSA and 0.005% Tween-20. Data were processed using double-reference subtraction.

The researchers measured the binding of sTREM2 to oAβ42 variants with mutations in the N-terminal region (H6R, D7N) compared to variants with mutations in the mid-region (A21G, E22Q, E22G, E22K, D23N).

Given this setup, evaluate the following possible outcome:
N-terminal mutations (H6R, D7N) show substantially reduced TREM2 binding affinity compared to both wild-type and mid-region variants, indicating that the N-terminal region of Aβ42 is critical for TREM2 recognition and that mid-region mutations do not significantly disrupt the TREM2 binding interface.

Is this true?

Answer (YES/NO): YES